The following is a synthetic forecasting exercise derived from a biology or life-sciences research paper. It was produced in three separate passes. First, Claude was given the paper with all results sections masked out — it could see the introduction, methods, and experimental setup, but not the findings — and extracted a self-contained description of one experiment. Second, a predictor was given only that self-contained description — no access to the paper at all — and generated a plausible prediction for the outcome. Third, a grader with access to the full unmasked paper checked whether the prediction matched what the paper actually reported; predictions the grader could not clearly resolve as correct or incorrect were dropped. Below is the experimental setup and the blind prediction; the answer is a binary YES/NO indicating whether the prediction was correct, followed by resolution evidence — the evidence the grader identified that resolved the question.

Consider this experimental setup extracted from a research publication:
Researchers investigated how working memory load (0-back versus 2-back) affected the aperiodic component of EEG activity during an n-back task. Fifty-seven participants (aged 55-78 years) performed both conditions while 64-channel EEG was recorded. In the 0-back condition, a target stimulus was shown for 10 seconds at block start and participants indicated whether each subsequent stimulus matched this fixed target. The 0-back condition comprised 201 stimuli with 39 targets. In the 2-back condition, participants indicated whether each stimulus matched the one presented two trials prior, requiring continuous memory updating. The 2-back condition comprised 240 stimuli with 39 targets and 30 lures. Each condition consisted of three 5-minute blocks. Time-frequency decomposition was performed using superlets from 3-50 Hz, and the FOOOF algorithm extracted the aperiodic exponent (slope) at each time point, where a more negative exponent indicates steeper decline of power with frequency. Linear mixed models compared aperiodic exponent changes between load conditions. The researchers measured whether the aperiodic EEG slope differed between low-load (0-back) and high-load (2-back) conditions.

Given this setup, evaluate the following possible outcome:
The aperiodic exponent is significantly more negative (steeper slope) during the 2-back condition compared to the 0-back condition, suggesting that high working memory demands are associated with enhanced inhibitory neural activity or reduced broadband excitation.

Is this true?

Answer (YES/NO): NO